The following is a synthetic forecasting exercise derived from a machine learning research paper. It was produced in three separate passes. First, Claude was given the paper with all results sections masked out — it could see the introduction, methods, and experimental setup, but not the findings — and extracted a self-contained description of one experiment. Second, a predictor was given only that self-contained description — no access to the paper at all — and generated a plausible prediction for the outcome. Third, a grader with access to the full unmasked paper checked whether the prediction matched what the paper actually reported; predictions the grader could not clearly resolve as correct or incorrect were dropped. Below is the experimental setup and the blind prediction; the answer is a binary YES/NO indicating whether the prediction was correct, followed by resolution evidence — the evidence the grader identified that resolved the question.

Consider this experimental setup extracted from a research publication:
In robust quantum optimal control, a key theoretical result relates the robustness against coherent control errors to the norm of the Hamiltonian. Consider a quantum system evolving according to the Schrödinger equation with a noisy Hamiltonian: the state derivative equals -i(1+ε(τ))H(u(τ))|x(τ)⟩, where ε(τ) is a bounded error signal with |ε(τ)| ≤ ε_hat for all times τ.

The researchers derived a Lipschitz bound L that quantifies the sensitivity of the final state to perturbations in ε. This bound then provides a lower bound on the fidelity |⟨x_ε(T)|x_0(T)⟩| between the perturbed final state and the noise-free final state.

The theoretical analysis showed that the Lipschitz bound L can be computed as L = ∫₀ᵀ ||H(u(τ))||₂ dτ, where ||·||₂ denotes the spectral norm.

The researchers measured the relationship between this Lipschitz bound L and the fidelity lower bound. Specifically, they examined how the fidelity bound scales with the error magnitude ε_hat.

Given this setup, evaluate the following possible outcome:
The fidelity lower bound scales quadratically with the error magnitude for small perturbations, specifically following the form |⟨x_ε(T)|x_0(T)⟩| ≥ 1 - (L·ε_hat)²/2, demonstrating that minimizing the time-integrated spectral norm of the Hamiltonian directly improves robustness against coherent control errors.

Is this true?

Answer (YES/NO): YES